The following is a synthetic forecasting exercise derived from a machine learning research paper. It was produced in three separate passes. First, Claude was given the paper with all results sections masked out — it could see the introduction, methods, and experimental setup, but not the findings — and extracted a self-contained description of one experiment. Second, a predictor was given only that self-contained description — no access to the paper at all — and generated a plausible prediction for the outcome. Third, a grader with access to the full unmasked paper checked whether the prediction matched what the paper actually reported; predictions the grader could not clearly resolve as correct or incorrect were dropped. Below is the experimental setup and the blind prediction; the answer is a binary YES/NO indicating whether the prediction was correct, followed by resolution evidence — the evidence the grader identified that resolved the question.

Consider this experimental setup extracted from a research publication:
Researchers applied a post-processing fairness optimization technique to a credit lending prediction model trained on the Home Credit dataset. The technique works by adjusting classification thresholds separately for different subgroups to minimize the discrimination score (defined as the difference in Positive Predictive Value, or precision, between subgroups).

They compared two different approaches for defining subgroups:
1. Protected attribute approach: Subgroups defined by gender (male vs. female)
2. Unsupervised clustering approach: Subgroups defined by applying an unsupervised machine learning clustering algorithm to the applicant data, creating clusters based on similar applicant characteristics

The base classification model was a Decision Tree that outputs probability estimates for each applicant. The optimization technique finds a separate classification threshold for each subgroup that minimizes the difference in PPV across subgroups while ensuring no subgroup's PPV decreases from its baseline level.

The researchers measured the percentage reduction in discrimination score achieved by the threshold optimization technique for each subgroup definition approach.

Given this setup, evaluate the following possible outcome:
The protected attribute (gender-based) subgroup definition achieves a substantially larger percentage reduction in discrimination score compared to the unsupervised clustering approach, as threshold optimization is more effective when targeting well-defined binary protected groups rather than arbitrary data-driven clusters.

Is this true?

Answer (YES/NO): NO